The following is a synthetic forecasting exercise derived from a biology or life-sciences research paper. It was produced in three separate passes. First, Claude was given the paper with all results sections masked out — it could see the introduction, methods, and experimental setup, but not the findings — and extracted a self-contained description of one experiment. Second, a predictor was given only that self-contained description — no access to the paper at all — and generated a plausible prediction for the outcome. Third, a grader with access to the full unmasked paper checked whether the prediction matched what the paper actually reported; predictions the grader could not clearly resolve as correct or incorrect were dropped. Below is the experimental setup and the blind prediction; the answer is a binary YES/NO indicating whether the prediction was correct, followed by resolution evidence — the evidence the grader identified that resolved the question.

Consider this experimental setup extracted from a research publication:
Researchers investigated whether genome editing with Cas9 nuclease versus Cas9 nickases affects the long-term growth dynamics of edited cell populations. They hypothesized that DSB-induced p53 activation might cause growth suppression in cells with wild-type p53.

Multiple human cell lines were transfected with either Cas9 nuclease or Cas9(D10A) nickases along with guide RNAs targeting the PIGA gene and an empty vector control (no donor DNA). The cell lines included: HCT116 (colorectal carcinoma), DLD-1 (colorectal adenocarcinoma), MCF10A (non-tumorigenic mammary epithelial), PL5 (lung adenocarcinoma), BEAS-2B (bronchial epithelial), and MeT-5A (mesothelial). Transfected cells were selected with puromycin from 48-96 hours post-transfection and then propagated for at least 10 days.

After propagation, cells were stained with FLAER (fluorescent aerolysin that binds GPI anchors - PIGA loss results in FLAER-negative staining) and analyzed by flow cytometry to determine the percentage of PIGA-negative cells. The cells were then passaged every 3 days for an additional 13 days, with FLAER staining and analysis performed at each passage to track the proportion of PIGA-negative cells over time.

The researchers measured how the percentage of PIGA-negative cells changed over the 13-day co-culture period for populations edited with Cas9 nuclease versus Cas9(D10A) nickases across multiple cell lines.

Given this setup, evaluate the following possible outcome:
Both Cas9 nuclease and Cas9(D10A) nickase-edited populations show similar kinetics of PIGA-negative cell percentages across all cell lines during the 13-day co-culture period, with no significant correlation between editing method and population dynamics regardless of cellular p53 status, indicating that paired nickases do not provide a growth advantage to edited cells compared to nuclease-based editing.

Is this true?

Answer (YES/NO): YES